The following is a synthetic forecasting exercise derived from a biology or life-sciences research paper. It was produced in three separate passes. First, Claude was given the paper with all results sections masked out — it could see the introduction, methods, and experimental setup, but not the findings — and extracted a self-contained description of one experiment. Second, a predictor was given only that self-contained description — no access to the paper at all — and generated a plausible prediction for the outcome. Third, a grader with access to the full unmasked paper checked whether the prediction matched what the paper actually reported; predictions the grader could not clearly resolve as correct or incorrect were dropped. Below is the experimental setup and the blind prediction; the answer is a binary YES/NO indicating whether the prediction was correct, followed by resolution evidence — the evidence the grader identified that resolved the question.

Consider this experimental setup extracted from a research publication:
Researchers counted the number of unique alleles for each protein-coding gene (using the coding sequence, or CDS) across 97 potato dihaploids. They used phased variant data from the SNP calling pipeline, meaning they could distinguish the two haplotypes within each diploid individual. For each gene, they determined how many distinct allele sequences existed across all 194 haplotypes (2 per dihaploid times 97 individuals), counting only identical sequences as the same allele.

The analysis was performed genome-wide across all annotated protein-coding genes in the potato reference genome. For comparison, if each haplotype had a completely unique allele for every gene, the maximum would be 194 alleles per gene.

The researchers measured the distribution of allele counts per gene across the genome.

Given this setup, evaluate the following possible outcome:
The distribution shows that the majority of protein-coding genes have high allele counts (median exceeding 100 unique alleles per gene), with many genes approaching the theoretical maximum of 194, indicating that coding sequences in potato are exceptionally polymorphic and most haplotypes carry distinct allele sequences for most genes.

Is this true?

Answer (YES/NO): NO